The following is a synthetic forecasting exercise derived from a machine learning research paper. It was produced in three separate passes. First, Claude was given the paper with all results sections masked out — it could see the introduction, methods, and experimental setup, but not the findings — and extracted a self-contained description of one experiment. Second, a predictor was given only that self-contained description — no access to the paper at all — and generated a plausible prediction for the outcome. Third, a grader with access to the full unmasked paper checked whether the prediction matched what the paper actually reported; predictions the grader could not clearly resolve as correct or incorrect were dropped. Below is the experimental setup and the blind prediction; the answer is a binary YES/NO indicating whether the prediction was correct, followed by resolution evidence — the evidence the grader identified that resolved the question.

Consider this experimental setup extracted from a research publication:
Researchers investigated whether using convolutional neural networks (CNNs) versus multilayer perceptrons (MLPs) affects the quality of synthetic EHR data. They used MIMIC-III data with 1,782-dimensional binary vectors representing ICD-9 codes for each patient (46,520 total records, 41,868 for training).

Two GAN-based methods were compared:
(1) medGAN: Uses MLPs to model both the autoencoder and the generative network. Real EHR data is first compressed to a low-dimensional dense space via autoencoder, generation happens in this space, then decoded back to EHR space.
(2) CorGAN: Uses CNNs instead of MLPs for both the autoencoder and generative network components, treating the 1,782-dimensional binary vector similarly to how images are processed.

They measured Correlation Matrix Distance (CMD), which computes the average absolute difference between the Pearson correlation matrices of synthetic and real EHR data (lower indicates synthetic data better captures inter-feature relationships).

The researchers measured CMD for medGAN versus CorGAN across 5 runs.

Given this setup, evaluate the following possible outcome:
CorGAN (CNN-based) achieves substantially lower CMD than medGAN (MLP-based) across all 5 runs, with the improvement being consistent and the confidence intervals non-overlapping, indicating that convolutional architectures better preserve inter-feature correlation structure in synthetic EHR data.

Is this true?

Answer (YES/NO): YES